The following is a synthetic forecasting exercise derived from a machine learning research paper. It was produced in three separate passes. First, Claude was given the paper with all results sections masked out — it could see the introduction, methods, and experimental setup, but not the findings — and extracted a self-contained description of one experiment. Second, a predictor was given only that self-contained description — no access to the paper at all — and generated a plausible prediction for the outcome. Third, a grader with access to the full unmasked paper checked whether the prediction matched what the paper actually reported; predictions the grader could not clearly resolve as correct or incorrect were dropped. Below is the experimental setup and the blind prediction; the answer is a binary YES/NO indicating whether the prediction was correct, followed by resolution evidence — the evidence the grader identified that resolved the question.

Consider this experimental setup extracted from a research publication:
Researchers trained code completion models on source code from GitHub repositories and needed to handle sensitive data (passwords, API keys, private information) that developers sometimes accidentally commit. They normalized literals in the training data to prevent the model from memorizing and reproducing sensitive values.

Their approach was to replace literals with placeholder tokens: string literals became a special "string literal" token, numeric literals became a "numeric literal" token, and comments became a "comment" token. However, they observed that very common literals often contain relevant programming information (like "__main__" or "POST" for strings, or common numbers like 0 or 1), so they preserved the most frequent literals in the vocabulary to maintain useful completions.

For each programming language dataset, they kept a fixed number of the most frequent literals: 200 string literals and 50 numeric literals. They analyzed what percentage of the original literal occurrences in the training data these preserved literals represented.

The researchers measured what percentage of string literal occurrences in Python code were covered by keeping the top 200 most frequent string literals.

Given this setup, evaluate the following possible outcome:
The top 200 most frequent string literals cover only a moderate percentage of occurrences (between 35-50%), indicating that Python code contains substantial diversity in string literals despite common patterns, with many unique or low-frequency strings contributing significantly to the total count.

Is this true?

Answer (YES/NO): NO